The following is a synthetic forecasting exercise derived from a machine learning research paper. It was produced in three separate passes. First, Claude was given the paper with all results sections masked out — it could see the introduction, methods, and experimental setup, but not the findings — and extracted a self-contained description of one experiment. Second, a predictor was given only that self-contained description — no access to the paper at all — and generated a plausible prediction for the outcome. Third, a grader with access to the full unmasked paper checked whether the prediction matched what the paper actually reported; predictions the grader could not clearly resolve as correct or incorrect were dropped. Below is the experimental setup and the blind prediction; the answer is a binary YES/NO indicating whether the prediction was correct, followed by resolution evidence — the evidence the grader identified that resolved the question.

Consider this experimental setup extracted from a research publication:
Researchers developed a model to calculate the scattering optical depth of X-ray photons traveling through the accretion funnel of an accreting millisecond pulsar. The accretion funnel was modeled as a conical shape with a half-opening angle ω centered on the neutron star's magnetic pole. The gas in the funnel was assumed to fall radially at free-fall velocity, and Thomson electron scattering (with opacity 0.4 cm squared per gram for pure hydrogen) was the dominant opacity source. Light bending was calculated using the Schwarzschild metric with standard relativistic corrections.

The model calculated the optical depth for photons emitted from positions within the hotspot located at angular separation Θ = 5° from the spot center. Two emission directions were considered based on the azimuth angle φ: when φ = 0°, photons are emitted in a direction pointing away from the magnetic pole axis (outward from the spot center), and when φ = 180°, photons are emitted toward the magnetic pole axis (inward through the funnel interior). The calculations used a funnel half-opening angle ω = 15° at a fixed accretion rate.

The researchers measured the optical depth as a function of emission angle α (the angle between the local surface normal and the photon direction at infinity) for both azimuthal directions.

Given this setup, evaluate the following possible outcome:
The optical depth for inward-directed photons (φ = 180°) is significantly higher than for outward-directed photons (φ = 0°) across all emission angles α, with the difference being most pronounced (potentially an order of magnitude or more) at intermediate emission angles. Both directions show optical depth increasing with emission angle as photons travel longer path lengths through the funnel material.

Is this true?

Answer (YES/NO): NO